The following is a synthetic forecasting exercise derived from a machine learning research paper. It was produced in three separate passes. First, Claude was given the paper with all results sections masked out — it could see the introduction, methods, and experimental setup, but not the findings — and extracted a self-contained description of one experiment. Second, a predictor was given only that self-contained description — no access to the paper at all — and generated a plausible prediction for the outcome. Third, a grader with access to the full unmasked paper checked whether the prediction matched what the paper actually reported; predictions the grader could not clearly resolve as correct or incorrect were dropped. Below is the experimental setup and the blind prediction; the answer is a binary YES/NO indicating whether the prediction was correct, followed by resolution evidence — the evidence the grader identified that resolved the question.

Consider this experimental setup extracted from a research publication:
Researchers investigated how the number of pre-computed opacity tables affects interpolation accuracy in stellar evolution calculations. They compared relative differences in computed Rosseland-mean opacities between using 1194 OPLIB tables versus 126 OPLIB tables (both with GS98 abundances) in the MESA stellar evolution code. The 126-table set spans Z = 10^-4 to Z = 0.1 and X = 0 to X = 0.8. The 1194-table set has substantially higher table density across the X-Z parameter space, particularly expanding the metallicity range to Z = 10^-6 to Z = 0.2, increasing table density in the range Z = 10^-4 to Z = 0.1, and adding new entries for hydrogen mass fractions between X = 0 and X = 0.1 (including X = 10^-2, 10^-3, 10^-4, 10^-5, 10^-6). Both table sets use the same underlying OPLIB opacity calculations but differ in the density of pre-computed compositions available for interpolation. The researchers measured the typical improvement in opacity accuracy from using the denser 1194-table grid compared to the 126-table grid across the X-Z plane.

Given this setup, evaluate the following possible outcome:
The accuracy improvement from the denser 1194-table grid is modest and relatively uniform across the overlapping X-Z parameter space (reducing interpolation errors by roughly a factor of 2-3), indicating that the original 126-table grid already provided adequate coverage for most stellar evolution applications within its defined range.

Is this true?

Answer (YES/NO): NO